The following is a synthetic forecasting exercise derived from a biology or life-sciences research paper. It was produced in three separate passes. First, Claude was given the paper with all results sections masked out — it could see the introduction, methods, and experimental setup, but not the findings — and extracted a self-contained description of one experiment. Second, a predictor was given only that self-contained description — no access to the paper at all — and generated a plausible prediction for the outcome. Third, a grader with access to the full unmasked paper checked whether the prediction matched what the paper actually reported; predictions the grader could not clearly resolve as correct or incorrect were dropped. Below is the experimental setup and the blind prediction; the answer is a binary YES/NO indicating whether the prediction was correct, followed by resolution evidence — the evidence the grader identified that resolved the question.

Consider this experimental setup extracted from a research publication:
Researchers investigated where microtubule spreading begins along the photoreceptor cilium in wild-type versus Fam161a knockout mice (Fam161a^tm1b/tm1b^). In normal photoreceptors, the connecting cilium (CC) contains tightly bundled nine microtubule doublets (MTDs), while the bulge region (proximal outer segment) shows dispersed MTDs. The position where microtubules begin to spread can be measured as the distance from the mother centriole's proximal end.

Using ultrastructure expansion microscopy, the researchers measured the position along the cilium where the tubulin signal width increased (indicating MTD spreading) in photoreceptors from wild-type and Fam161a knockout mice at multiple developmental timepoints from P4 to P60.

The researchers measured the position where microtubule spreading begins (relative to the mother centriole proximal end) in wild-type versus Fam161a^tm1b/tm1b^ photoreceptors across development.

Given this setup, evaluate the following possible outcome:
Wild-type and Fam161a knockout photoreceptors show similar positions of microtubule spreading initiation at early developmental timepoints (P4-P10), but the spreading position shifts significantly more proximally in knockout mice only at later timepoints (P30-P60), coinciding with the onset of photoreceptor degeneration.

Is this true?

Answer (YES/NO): NO